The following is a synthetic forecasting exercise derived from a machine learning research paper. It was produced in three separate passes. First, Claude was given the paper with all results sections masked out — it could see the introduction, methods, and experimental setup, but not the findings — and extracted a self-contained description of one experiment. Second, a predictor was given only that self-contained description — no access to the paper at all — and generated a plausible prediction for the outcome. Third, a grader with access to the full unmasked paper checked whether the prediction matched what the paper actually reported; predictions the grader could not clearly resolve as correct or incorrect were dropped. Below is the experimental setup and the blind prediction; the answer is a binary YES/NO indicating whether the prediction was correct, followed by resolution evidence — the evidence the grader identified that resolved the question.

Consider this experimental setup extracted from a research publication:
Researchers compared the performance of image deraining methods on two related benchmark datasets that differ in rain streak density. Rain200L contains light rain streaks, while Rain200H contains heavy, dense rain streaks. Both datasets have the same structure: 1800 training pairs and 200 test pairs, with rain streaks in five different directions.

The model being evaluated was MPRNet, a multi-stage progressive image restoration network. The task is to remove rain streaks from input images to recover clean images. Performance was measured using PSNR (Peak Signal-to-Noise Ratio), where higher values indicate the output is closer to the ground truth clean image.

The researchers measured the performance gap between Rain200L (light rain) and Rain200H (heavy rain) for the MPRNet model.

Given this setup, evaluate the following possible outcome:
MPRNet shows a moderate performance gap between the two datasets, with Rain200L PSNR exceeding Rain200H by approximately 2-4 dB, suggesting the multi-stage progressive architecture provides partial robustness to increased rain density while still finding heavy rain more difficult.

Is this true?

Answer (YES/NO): NO